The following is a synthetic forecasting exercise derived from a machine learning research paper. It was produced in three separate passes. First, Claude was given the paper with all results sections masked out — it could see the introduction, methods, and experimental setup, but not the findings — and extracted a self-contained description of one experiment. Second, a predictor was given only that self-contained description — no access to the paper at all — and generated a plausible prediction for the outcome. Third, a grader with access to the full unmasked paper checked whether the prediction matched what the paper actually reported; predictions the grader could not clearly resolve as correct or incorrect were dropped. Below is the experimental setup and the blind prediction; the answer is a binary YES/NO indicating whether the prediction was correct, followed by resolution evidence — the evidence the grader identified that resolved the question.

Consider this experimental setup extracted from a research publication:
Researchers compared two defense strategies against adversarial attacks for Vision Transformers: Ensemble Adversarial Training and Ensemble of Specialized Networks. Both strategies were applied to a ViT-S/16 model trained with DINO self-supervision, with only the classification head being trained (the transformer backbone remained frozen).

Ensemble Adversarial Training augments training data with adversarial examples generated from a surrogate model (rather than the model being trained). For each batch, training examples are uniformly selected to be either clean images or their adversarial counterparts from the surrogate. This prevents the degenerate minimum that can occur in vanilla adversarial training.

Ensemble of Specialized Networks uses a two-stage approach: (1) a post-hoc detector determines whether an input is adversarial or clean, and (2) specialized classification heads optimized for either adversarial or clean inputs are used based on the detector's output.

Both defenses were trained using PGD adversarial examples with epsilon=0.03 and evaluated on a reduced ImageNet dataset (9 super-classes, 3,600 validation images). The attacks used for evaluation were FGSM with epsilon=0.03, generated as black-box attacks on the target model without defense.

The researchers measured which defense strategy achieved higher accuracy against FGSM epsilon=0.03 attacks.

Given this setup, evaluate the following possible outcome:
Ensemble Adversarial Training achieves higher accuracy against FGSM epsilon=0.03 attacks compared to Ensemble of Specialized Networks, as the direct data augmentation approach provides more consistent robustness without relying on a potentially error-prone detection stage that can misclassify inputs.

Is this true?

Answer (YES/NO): YES